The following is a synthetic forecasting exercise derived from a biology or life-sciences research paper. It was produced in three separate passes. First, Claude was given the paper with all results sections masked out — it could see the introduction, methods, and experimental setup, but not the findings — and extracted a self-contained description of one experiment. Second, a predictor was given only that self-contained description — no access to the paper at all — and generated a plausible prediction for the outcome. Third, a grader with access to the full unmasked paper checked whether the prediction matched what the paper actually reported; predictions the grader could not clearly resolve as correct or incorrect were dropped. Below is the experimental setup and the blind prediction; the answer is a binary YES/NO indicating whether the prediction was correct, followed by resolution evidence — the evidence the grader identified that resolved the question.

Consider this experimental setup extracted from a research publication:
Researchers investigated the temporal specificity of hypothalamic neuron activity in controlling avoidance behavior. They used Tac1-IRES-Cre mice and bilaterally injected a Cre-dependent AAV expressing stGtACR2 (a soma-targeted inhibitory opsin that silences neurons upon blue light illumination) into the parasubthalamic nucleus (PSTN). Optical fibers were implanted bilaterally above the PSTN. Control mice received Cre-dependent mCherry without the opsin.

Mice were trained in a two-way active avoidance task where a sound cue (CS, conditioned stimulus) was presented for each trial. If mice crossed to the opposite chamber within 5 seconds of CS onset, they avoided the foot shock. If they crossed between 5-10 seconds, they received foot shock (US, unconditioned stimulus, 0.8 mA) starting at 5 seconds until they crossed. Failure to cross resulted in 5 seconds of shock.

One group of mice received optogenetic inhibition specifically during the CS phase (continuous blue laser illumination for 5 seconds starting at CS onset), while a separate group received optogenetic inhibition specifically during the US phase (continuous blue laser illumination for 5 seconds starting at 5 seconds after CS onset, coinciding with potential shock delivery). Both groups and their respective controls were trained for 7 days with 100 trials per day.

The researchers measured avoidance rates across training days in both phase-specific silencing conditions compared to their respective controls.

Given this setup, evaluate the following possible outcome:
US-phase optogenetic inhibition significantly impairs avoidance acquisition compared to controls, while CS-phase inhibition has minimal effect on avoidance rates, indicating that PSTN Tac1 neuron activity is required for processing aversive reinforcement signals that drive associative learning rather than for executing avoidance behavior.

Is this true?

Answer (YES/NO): NO